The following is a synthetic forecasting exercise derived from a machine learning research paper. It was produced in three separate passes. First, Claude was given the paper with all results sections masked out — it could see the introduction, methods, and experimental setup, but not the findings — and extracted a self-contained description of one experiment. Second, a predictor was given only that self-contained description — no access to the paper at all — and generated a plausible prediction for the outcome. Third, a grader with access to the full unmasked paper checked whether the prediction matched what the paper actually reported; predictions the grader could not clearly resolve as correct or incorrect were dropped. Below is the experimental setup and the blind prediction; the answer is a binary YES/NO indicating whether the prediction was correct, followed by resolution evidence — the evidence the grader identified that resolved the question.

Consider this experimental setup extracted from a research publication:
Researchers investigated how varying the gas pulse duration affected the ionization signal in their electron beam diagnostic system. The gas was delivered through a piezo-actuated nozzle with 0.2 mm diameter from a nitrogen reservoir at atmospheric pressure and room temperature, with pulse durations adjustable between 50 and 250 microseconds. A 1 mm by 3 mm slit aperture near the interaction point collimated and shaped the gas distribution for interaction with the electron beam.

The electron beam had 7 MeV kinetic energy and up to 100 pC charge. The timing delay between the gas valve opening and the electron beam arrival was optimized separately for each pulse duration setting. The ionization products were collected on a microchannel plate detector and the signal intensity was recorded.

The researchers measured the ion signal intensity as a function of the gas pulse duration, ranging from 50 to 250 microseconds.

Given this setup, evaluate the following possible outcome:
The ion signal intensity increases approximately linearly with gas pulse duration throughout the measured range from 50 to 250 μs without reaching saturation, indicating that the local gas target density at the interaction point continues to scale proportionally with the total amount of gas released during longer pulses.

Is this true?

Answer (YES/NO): YES